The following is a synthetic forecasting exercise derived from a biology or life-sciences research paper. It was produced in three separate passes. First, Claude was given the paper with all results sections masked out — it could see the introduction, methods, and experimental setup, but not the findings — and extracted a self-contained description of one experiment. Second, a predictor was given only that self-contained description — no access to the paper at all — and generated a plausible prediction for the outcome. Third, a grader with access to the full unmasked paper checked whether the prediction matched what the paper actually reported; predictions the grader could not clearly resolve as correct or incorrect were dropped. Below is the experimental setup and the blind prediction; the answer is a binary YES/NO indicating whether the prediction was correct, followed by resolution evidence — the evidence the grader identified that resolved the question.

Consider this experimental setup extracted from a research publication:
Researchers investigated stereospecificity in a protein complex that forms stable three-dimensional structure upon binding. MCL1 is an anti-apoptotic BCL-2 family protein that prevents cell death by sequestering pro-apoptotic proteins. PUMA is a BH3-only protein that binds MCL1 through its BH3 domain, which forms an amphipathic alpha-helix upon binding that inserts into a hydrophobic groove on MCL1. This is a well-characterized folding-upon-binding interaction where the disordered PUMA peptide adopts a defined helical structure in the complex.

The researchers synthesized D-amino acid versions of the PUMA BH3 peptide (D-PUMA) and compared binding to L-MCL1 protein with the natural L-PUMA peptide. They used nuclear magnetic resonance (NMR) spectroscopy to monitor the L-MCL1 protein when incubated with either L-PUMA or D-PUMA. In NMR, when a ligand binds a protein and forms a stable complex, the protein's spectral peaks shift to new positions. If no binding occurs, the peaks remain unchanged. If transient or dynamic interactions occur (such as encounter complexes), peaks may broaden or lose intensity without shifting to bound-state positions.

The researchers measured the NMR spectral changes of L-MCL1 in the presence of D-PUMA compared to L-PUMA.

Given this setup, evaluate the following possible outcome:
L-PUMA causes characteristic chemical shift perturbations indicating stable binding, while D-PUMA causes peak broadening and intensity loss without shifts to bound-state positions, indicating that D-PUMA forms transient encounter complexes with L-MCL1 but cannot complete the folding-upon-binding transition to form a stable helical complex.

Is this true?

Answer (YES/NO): YES